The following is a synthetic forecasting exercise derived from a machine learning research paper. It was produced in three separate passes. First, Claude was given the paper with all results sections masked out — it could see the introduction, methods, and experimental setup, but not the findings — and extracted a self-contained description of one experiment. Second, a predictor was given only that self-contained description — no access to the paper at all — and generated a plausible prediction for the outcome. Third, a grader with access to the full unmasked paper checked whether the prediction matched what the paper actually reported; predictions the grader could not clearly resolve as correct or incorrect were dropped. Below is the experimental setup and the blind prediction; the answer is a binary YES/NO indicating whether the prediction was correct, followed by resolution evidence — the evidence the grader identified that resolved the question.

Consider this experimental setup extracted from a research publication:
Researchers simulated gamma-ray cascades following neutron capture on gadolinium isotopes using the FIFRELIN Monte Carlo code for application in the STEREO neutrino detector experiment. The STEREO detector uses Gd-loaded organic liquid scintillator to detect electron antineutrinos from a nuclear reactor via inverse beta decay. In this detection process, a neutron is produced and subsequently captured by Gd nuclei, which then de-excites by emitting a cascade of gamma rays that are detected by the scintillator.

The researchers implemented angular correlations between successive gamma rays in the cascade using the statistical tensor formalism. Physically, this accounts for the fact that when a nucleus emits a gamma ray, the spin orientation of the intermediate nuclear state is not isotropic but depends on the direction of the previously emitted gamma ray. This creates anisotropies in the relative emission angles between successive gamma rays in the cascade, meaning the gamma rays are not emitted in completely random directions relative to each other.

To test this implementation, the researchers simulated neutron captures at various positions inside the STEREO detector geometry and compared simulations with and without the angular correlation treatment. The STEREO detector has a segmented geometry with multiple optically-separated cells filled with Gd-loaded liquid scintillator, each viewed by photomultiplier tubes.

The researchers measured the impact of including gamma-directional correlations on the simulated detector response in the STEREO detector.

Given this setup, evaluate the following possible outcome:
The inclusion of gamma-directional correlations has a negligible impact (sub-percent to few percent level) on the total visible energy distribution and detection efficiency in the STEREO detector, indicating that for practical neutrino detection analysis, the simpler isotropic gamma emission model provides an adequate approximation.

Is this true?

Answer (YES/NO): YES